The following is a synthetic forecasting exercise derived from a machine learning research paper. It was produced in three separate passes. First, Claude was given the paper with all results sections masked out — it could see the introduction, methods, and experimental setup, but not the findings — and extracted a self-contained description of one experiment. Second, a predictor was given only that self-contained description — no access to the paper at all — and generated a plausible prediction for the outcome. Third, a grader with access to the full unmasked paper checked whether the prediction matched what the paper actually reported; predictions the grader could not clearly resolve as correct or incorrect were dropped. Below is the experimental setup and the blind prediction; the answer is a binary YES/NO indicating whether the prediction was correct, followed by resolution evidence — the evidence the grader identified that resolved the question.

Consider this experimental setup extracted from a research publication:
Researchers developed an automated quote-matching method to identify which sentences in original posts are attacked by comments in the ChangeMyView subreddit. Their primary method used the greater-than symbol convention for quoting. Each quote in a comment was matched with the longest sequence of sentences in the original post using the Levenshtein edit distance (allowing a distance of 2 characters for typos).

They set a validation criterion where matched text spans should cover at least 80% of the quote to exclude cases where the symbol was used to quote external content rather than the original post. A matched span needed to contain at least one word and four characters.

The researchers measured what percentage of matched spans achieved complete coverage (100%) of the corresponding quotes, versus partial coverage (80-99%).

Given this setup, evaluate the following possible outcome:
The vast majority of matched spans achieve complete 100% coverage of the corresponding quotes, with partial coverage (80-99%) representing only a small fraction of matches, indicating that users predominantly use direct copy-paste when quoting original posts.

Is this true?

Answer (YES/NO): YES